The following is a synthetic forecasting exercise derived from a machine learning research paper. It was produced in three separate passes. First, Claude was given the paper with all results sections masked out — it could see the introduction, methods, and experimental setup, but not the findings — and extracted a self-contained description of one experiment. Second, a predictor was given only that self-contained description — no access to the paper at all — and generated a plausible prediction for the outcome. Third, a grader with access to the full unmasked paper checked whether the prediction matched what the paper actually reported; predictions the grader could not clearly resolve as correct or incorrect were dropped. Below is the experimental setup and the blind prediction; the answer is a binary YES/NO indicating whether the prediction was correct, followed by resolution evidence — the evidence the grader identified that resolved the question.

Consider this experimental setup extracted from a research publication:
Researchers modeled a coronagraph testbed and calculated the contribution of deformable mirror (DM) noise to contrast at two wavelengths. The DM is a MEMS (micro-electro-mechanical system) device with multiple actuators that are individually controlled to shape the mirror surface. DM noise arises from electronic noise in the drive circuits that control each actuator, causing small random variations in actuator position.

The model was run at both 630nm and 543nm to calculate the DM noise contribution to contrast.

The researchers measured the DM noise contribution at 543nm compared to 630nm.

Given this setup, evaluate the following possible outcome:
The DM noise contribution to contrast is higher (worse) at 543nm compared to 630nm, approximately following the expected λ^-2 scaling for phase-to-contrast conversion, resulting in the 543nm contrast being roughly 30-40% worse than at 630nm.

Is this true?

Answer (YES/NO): YES